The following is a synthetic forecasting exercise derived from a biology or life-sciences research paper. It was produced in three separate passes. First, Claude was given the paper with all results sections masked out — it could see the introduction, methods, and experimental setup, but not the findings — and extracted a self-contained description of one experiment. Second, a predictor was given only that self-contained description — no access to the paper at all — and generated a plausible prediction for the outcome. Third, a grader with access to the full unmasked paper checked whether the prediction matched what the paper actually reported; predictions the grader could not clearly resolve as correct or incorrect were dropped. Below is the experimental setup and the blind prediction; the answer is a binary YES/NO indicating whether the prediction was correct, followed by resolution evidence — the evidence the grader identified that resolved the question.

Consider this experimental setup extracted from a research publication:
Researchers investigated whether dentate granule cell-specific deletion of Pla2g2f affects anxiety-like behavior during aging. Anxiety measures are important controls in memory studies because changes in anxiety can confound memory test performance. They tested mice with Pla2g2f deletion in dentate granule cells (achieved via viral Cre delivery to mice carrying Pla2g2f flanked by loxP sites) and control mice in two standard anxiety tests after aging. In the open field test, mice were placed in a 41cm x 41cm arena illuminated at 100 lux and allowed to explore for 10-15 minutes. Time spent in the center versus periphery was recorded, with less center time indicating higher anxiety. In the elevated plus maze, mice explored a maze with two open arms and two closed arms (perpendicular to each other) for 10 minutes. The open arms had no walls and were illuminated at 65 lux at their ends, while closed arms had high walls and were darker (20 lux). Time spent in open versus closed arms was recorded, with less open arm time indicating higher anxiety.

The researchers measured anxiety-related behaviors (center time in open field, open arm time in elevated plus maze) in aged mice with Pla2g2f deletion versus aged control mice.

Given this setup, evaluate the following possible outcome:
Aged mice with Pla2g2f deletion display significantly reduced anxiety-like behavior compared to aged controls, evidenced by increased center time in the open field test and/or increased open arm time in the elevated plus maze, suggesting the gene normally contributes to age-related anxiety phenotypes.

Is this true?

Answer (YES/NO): NO